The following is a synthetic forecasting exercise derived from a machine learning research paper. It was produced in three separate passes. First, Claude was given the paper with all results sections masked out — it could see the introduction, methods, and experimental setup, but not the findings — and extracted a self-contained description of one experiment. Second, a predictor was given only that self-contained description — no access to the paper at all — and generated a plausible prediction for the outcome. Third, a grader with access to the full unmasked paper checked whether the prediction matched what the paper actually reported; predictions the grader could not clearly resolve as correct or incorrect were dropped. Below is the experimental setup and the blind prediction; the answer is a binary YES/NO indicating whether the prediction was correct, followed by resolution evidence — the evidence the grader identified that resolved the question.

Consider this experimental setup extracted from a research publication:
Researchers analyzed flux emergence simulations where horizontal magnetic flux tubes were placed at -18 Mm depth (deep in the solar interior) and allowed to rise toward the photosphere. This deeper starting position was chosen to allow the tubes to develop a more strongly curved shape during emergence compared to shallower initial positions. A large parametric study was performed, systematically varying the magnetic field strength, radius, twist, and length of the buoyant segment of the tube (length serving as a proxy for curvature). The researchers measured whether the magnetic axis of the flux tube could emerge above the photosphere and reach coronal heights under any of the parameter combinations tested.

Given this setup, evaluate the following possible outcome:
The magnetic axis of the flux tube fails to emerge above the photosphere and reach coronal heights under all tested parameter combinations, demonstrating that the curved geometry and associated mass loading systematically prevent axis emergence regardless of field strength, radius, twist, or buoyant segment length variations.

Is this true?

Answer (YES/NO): YES